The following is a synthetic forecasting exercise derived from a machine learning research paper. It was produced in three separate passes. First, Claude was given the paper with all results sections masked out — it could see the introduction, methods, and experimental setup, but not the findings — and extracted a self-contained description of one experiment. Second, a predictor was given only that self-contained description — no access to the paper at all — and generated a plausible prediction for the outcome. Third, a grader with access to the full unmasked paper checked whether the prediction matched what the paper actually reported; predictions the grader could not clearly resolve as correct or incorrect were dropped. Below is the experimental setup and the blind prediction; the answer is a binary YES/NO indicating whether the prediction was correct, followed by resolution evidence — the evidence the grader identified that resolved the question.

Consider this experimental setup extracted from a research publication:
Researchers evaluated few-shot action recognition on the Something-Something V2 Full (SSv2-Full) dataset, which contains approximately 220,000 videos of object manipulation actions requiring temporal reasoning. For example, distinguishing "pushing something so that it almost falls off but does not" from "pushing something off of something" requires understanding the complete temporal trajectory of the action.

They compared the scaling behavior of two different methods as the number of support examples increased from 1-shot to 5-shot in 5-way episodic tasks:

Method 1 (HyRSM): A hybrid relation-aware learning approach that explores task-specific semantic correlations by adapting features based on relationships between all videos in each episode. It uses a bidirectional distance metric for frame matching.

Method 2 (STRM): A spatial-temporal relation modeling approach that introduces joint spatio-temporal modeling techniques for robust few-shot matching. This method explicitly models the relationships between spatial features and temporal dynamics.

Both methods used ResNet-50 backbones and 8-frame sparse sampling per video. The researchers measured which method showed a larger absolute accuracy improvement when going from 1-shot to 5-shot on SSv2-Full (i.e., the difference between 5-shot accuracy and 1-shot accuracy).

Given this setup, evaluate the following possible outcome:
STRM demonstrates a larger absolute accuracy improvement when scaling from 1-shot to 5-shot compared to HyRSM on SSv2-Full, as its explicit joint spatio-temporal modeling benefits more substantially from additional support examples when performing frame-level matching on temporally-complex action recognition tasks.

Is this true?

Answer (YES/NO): YES